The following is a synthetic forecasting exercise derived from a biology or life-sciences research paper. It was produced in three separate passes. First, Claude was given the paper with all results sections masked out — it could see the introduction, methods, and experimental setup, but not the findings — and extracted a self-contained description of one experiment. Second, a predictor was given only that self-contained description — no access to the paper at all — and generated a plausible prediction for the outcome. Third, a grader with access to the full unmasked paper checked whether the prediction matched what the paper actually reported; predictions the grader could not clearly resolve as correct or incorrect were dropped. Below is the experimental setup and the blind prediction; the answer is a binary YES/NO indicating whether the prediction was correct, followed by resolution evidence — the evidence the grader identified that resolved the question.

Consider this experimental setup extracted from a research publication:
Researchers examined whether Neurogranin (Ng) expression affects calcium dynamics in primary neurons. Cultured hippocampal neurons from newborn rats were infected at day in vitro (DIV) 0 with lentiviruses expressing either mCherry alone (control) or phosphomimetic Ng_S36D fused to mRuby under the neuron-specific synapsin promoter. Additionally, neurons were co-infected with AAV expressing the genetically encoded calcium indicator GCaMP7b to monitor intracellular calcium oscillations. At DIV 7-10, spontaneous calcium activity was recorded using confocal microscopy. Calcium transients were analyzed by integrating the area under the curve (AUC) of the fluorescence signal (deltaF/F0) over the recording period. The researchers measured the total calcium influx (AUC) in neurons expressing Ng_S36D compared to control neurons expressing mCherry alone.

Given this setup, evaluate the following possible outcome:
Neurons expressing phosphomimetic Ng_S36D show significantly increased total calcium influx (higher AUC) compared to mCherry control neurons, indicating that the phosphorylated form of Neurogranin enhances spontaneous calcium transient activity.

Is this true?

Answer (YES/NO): YES